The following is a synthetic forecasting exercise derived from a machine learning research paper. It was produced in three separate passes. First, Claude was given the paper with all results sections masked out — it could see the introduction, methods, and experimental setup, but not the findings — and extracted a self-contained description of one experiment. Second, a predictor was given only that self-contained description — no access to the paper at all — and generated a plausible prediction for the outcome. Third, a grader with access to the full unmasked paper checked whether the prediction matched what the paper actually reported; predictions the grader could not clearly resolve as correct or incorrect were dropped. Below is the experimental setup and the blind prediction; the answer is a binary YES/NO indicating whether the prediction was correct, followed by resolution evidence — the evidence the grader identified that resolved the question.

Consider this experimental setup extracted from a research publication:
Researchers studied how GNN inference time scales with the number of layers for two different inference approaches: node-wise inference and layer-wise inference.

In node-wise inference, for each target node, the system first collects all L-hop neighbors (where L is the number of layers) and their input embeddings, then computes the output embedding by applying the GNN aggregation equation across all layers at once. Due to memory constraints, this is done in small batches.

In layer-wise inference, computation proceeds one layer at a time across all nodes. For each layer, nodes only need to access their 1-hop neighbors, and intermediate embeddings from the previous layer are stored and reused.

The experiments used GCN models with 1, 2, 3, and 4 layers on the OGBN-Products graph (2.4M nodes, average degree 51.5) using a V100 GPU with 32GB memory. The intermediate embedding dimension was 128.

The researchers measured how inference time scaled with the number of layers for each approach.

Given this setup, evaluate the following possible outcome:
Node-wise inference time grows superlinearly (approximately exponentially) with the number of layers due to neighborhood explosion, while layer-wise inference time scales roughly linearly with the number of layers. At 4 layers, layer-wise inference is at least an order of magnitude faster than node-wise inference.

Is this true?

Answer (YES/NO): YES